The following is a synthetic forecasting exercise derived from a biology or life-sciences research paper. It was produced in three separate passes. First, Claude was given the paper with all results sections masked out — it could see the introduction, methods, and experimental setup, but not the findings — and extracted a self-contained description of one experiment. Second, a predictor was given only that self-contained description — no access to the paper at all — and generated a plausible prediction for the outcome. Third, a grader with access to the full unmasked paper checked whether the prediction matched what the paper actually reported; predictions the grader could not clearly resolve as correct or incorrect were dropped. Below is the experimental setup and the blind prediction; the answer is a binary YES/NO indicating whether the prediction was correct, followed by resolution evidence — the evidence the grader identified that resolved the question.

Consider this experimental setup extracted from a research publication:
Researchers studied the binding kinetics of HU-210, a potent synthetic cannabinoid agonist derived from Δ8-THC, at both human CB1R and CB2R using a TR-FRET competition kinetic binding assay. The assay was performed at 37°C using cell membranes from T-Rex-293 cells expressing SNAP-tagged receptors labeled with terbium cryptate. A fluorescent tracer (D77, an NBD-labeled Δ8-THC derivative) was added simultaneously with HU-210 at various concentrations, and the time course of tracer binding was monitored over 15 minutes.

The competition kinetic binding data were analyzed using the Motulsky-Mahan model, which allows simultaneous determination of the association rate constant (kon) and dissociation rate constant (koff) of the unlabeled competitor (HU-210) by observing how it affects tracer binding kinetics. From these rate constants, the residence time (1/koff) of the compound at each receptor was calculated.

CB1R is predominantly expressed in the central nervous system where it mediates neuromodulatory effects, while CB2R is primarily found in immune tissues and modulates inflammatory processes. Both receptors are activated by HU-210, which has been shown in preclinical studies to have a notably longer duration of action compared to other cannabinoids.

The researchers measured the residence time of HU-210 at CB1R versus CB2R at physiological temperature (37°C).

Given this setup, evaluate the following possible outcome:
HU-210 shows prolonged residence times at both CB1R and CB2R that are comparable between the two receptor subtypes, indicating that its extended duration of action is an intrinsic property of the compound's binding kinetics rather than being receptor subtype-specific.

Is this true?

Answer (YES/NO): NO